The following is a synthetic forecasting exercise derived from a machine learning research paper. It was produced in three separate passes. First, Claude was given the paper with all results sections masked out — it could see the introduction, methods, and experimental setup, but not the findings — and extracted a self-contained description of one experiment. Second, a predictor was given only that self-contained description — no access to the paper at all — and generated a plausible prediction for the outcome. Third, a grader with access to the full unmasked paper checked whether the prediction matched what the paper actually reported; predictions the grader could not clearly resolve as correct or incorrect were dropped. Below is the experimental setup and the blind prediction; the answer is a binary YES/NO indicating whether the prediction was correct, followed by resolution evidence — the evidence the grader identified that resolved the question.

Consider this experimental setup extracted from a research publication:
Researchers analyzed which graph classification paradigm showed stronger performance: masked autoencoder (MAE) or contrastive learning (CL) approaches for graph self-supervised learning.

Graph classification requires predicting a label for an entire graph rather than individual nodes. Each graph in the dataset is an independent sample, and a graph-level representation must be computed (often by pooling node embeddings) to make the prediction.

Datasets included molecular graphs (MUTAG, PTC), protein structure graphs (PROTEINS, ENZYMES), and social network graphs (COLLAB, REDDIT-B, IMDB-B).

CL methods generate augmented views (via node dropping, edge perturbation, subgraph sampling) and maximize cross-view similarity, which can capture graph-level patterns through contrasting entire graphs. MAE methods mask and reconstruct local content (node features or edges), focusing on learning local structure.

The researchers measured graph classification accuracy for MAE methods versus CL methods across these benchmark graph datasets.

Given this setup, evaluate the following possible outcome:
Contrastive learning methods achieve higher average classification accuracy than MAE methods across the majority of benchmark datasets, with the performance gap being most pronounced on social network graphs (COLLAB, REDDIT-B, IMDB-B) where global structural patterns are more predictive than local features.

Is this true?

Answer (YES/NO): NO